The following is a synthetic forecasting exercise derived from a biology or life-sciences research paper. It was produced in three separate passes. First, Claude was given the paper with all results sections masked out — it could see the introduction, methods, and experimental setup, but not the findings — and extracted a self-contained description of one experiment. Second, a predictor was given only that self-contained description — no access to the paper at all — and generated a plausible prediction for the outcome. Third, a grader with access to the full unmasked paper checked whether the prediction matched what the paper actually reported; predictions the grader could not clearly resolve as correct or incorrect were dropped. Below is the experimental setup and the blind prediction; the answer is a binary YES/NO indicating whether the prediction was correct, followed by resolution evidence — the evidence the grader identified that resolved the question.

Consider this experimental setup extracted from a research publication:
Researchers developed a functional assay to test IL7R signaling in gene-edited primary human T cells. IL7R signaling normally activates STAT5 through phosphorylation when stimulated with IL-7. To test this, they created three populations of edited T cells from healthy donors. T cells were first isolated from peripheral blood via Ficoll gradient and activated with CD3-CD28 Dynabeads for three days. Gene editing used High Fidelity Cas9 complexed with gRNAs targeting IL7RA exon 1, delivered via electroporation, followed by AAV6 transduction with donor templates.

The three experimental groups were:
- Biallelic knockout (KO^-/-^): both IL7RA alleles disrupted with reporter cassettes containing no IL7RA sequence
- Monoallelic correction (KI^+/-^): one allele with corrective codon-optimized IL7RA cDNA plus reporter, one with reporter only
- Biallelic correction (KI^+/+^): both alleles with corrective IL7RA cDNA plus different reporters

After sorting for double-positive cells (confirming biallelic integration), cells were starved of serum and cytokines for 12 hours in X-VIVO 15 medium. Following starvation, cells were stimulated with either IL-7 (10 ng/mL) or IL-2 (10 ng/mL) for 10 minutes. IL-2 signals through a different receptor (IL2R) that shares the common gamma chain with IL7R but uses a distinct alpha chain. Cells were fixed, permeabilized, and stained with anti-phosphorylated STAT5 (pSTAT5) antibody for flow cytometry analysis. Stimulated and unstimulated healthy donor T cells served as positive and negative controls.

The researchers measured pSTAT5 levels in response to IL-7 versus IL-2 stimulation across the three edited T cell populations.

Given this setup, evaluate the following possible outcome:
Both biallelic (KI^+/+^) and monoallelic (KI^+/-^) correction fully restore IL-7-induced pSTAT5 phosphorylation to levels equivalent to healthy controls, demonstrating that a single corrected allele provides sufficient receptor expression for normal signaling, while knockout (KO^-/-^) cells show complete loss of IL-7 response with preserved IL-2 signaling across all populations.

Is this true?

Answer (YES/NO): NO